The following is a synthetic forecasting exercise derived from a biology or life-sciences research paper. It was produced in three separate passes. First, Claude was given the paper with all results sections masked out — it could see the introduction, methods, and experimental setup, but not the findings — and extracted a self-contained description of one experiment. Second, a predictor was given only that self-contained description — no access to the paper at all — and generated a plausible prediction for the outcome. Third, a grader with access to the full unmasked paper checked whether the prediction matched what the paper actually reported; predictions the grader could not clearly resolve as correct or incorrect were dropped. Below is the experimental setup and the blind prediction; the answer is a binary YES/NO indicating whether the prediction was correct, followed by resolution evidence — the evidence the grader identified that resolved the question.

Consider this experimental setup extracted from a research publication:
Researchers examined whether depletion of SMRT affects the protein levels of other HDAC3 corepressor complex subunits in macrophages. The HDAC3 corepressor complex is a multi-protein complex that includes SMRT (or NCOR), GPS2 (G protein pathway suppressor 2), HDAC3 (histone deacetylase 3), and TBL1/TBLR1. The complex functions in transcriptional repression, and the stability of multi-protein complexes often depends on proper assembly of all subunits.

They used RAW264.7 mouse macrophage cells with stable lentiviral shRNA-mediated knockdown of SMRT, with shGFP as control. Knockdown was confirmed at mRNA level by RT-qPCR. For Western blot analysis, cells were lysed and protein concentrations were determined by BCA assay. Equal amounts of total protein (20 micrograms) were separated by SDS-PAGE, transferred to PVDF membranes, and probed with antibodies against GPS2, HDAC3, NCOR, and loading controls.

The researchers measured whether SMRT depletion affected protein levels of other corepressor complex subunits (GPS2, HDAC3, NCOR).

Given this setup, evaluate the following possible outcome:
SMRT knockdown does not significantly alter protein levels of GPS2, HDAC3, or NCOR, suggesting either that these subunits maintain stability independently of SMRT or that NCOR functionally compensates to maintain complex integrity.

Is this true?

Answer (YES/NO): YES